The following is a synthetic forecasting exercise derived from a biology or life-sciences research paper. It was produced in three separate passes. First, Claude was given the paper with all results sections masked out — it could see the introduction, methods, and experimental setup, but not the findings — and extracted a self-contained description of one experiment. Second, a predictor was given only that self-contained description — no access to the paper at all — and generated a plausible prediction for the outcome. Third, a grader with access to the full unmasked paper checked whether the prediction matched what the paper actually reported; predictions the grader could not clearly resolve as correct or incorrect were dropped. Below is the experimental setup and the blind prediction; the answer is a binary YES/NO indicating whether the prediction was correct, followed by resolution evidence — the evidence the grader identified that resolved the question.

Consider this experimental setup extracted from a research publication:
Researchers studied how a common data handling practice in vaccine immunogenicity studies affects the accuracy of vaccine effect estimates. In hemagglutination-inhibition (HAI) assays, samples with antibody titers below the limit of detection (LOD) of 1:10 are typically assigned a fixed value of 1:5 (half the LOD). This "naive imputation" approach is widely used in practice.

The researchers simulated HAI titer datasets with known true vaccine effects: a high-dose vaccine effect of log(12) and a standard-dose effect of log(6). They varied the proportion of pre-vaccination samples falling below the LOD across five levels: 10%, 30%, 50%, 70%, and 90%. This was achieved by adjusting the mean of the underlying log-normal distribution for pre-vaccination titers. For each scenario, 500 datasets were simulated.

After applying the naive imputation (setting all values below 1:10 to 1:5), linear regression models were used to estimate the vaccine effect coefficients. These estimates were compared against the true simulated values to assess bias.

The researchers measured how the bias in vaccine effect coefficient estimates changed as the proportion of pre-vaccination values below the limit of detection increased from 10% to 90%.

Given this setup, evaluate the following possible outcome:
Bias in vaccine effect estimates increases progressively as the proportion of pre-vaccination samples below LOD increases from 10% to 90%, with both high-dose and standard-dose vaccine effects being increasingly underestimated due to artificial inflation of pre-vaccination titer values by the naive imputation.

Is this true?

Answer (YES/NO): YES